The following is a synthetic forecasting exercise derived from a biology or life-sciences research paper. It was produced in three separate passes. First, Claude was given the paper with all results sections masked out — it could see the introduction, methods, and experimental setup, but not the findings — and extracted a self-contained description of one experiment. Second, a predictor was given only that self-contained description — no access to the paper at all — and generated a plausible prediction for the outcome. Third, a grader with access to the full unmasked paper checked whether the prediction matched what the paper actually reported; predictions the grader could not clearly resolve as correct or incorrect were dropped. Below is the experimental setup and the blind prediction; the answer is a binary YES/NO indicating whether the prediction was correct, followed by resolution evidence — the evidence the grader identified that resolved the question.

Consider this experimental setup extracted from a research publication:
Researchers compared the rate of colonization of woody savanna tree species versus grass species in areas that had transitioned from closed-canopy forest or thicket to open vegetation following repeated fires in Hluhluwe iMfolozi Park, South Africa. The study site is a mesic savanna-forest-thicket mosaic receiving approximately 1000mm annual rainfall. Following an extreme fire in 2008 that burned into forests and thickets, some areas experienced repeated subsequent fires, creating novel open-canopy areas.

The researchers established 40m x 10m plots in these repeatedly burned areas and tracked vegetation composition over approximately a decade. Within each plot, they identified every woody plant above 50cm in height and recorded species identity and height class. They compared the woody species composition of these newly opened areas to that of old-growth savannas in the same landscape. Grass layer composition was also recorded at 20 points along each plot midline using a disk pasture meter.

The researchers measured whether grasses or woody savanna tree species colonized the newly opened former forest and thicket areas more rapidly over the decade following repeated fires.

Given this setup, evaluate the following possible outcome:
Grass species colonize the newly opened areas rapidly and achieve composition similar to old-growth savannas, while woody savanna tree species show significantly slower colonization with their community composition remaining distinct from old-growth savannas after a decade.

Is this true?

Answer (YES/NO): YES